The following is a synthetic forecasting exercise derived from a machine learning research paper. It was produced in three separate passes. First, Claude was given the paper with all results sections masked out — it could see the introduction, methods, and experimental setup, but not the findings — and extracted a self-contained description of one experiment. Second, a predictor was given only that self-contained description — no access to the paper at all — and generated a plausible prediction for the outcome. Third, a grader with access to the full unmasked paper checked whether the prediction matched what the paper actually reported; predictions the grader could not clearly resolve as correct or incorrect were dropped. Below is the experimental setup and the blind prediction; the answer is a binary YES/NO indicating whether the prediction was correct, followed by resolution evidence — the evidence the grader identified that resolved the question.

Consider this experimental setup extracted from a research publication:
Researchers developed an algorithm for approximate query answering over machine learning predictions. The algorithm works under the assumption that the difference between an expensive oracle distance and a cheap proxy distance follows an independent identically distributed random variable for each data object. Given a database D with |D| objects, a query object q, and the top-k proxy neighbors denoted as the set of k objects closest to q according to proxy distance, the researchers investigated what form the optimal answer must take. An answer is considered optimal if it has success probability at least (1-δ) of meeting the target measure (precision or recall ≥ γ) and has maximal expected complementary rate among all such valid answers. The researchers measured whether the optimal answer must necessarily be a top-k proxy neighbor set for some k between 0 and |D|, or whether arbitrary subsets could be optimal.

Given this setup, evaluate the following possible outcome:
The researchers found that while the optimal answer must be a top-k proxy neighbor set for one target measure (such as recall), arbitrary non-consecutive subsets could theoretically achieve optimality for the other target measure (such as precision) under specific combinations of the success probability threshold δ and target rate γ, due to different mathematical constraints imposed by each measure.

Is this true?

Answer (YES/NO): NO